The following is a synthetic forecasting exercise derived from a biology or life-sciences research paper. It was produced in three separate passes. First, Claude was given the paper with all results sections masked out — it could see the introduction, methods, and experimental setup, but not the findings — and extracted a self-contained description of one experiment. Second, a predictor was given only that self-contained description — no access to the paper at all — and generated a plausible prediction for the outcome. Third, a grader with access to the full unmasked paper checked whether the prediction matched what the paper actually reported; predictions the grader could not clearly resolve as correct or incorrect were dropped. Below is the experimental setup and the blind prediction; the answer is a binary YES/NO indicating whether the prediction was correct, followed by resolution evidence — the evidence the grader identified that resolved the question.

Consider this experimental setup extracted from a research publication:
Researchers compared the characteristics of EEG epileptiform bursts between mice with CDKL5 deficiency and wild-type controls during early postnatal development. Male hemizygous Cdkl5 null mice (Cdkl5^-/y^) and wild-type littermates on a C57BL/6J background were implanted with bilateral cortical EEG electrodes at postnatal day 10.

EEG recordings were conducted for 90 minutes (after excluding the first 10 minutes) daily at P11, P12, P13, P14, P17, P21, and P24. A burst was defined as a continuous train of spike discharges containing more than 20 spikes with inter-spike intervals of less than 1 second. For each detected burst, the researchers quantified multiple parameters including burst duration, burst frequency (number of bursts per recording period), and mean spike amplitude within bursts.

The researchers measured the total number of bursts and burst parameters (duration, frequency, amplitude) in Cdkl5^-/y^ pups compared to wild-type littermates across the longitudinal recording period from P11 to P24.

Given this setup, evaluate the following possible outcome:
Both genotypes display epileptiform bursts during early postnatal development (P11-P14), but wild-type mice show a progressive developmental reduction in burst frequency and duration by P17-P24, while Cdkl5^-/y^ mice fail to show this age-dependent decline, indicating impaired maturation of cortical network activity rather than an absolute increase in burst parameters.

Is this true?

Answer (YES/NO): NO